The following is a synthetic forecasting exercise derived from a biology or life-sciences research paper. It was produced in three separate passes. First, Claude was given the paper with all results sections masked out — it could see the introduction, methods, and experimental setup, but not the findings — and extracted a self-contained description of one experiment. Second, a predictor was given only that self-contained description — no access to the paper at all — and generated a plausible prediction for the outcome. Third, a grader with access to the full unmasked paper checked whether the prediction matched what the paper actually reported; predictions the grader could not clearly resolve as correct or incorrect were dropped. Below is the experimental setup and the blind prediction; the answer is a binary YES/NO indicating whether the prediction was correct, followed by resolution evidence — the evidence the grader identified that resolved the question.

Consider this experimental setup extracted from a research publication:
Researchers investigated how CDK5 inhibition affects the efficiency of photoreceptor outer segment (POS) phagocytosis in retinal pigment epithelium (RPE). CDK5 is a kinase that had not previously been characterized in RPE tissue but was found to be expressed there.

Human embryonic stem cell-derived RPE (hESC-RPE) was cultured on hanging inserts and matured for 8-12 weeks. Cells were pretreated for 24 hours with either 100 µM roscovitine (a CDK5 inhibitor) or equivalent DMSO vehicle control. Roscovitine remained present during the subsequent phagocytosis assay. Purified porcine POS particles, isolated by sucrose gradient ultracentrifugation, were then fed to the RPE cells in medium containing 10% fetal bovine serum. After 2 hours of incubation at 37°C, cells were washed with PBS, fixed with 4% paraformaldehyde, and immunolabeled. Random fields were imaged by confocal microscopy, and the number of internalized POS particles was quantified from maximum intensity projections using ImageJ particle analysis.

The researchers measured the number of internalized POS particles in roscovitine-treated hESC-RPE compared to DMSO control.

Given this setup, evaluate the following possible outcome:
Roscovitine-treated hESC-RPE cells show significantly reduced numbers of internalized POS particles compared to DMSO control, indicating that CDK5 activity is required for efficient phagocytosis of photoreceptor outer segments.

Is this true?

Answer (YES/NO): YES